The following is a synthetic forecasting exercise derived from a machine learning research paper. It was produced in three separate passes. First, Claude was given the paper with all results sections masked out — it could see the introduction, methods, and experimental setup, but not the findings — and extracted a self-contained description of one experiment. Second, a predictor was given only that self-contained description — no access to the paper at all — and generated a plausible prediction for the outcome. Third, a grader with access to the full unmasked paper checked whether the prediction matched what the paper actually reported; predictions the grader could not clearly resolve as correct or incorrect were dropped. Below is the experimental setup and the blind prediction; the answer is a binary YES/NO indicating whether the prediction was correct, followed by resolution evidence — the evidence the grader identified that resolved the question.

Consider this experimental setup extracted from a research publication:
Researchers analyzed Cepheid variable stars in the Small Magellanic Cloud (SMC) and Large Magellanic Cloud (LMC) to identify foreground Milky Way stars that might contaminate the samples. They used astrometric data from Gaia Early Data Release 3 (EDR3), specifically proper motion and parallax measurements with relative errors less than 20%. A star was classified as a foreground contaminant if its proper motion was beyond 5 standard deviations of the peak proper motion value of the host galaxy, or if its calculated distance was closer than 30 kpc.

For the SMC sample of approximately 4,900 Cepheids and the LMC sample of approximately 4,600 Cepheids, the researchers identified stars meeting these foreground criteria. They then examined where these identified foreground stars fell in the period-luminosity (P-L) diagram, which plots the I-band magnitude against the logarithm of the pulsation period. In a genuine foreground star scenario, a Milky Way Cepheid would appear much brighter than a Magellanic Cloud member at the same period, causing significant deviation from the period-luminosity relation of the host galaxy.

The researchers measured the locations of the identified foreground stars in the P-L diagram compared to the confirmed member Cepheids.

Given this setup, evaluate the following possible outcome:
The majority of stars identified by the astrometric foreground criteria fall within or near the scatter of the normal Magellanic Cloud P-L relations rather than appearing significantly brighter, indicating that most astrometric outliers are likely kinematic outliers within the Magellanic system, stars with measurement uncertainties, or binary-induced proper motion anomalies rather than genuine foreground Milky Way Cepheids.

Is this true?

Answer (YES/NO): YES